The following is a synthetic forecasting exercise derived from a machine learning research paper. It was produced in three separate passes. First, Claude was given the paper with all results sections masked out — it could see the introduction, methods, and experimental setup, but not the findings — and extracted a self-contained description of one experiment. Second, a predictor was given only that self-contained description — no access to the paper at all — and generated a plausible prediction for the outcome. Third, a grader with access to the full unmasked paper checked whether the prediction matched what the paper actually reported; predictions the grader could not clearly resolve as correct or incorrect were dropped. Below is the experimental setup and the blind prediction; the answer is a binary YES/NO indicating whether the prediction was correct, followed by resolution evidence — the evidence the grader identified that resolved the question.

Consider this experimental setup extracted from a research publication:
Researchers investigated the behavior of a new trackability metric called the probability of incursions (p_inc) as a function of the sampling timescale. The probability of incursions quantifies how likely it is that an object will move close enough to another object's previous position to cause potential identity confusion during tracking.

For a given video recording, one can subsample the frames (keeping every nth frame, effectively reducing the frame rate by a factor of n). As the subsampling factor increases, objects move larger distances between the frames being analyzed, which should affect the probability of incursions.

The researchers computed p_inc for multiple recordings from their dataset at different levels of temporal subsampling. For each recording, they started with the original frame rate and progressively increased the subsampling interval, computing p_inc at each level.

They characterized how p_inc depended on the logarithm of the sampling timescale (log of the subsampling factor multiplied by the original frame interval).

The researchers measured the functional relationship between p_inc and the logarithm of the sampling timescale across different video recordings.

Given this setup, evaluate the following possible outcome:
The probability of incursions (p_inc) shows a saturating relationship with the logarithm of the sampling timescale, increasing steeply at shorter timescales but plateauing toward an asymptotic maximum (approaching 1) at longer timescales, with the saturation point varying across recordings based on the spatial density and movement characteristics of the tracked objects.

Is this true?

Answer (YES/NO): NO